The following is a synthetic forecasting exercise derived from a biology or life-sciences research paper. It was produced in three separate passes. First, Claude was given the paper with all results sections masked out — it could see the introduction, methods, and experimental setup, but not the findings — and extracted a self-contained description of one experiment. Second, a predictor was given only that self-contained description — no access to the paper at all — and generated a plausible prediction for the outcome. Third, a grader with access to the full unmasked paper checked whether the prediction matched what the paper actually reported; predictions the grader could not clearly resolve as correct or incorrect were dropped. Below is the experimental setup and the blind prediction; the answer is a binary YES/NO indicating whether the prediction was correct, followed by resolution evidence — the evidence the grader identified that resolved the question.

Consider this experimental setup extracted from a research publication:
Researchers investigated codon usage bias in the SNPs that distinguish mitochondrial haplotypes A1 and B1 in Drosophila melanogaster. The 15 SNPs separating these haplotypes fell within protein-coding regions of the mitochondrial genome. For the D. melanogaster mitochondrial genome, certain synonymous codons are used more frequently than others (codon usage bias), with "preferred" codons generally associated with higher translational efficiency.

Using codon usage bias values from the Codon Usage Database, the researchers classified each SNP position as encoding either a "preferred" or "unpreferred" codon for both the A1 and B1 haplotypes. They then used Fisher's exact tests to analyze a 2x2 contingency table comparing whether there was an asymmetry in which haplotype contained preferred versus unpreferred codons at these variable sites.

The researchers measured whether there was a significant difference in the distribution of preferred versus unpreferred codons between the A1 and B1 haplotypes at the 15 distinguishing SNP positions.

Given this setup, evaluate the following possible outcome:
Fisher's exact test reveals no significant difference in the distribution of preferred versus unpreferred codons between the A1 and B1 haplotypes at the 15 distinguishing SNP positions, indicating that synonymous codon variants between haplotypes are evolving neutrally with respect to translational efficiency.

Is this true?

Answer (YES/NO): NO